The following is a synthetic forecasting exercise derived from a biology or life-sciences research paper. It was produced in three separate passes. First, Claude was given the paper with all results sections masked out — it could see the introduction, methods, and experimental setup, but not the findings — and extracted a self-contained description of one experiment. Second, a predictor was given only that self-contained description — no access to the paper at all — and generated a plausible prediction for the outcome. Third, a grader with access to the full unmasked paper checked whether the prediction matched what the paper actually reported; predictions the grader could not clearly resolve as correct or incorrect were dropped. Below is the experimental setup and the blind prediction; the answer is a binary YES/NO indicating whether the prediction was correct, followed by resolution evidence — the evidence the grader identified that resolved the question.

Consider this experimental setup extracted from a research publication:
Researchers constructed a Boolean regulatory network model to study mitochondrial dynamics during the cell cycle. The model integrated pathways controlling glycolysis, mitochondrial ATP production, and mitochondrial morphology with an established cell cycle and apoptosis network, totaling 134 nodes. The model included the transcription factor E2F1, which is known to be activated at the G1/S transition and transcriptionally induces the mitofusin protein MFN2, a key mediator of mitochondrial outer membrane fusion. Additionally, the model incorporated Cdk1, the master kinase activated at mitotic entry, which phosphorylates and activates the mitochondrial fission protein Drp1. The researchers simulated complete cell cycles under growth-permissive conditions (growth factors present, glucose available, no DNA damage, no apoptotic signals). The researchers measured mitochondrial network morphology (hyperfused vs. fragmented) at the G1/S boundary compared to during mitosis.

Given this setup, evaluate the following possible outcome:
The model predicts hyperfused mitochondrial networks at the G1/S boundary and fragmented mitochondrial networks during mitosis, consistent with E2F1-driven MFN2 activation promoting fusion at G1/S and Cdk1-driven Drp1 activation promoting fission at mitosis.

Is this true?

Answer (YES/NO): YES